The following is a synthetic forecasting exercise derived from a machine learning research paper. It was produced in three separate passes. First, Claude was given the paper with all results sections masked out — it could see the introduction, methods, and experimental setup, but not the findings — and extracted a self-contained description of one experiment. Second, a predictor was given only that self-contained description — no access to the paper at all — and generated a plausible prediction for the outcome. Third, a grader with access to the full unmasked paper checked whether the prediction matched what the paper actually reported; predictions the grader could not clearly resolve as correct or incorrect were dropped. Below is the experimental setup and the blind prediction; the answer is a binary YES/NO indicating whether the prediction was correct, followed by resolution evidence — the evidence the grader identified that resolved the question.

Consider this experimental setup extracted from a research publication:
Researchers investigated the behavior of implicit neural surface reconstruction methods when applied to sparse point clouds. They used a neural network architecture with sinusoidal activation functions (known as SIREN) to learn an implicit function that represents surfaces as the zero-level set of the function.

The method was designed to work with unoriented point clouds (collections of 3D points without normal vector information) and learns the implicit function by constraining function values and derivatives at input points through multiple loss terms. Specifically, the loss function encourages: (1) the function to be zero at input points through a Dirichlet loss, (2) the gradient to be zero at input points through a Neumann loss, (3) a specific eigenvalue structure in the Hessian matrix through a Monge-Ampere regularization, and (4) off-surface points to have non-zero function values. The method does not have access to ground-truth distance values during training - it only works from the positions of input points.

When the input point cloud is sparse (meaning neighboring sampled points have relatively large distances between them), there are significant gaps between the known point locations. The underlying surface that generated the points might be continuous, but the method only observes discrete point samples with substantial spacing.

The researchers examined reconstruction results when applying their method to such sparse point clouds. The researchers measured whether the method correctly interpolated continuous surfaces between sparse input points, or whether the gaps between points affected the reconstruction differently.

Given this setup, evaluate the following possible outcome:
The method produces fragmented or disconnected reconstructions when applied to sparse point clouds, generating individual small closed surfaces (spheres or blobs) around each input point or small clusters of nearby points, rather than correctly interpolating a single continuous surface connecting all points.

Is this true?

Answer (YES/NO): NO